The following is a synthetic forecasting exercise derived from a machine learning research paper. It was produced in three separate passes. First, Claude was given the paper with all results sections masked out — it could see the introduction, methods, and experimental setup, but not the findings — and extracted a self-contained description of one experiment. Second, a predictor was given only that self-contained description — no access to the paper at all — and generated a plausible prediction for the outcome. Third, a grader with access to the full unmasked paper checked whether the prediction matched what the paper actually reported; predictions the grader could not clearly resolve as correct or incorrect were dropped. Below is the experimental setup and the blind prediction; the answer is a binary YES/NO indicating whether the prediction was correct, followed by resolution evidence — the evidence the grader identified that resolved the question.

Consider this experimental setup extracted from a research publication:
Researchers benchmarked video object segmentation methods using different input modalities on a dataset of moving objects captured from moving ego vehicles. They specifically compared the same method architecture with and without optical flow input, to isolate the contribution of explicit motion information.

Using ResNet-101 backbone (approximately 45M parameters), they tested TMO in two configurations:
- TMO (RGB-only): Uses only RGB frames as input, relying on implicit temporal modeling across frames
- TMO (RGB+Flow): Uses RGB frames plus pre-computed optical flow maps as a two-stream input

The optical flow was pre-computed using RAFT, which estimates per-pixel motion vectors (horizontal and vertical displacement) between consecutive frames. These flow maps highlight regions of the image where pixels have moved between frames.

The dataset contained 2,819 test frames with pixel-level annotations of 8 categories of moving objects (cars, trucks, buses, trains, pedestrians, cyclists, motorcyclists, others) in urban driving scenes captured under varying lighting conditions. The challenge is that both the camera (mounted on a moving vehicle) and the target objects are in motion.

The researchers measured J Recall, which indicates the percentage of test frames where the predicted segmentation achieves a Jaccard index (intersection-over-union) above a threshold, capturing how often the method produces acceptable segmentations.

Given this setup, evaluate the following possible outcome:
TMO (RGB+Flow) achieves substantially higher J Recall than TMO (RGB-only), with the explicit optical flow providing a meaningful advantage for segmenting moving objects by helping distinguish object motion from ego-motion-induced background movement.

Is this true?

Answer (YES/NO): YES